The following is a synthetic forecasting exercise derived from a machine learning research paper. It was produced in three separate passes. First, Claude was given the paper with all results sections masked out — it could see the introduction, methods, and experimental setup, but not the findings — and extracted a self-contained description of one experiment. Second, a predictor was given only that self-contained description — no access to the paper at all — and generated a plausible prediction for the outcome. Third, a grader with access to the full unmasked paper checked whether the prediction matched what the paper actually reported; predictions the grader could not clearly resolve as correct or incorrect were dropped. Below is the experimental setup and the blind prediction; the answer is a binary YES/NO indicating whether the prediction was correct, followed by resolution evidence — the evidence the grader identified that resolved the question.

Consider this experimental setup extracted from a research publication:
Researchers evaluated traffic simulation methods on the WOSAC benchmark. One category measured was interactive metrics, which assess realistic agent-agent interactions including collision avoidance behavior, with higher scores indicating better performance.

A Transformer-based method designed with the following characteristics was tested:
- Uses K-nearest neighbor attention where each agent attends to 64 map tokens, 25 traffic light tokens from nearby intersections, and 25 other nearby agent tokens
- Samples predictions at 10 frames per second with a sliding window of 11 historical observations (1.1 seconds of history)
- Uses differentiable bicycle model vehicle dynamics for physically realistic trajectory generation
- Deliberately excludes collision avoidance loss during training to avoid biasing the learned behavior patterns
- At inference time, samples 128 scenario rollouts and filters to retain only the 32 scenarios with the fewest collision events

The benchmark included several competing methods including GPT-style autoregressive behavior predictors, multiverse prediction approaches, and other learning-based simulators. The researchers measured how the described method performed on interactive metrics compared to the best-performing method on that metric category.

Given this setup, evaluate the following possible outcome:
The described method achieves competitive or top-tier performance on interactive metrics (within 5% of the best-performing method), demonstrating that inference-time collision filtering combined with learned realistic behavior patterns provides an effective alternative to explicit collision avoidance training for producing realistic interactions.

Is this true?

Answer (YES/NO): NO